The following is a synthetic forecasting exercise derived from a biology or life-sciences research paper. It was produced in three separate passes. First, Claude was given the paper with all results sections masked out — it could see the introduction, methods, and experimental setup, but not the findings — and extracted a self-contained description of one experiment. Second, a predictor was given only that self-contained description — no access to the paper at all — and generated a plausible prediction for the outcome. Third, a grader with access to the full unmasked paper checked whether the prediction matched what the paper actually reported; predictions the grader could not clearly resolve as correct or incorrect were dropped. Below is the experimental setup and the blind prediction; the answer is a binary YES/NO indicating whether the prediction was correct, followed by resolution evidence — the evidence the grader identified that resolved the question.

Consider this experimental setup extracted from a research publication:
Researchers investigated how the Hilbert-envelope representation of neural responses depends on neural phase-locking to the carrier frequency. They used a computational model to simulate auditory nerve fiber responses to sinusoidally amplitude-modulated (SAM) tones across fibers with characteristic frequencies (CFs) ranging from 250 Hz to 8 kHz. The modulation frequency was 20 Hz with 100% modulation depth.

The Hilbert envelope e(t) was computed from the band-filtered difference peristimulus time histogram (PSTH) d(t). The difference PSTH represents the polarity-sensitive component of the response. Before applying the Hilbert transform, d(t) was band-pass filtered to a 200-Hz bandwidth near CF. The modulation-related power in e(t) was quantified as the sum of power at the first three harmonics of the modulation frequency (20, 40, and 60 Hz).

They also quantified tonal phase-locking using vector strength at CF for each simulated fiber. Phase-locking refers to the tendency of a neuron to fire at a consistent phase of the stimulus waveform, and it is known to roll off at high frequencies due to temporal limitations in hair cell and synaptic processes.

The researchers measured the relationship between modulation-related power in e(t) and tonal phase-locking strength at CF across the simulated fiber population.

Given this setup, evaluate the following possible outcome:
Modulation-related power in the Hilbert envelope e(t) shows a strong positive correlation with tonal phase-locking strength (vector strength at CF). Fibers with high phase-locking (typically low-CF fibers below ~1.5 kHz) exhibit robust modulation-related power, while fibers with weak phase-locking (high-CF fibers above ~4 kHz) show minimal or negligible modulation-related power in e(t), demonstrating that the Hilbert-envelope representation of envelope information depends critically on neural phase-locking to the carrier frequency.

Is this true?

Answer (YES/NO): YES